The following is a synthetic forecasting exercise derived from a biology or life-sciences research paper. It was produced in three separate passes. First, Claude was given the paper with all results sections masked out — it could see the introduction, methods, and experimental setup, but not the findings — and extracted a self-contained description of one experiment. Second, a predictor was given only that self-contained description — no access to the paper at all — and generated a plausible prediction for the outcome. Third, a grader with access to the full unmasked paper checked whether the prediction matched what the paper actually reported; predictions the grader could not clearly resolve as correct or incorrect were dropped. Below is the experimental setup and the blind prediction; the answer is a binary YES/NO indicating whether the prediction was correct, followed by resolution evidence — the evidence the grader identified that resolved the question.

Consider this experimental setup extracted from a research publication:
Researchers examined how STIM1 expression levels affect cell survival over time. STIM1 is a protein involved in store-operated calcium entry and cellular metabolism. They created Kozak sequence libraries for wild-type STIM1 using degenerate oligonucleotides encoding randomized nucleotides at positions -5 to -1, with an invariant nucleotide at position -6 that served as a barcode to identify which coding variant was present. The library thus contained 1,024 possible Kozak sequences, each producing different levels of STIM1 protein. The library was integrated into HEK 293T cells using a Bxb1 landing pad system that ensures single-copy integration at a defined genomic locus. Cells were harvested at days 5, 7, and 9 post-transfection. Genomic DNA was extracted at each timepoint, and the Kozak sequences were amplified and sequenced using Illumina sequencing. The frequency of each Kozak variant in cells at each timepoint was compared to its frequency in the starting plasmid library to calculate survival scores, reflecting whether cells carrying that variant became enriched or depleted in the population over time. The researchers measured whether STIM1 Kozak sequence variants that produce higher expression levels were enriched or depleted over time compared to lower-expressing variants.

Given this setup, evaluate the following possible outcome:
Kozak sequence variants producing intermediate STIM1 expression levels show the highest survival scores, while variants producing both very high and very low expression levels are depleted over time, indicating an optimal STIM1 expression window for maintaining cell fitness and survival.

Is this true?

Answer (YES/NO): NO